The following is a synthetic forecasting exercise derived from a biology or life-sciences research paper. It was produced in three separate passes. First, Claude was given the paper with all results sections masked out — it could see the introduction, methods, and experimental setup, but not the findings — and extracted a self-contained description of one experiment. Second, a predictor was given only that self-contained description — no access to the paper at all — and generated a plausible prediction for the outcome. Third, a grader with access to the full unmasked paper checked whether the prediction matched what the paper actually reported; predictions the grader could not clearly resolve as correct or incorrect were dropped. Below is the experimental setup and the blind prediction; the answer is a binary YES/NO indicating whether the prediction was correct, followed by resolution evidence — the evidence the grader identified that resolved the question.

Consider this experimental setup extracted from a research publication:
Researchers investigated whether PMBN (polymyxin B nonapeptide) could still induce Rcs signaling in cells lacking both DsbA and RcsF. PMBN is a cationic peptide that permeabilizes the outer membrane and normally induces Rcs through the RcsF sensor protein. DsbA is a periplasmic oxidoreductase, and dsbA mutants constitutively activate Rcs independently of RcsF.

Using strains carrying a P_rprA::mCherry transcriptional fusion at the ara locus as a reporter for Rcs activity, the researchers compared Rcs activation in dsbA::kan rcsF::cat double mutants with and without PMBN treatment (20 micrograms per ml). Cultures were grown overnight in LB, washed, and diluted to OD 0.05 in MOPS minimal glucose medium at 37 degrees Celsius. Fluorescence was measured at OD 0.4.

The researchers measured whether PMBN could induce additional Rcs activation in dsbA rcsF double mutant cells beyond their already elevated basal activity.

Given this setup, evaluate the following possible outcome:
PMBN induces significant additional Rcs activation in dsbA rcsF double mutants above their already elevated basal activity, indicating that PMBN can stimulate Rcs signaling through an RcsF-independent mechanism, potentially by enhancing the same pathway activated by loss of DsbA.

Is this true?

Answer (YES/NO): YES